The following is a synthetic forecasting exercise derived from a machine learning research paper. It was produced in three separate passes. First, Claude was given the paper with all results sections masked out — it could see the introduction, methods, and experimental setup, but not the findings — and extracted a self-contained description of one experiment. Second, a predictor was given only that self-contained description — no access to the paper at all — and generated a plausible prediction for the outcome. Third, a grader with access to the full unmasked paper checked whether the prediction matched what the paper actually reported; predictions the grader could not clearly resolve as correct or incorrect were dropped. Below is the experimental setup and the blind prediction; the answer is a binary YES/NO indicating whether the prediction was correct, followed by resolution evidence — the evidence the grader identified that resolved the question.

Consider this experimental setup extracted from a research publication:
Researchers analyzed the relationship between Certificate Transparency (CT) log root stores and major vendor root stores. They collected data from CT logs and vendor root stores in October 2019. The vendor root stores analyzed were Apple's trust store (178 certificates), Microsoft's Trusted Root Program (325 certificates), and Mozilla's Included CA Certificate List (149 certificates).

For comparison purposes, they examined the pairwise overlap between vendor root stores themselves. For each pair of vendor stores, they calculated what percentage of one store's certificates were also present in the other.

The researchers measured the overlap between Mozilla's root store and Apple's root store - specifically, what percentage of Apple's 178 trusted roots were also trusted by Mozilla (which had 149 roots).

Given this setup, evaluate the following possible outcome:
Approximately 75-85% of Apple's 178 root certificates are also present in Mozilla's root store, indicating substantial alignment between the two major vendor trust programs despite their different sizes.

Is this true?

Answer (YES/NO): NO